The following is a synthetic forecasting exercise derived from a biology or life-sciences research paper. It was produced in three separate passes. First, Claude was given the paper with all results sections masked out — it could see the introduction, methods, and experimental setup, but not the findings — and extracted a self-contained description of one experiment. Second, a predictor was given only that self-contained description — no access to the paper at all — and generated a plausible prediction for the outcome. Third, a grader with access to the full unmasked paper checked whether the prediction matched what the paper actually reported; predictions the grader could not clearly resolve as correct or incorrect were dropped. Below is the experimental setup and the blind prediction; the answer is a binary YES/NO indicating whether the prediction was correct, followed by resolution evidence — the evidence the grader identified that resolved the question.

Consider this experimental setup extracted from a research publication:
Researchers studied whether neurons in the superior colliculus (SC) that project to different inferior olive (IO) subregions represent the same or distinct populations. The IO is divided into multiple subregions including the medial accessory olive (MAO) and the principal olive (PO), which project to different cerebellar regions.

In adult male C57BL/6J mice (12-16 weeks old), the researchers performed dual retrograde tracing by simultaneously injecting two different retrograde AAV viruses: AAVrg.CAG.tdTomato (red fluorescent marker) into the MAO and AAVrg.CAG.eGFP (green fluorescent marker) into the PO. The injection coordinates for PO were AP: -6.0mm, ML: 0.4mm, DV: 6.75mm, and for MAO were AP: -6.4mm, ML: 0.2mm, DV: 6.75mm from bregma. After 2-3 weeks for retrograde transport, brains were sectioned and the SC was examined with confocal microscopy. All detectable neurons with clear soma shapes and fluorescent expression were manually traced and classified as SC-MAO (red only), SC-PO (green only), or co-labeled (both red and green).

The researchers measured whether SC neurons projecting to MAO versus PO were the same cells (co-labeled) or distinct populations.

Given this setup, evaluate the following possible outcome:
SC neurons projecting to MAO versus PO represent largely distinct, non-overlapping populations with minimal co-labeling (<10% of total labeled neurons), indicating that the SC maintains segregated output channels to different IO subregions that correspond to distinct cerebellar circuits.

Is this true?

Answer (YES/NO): YES